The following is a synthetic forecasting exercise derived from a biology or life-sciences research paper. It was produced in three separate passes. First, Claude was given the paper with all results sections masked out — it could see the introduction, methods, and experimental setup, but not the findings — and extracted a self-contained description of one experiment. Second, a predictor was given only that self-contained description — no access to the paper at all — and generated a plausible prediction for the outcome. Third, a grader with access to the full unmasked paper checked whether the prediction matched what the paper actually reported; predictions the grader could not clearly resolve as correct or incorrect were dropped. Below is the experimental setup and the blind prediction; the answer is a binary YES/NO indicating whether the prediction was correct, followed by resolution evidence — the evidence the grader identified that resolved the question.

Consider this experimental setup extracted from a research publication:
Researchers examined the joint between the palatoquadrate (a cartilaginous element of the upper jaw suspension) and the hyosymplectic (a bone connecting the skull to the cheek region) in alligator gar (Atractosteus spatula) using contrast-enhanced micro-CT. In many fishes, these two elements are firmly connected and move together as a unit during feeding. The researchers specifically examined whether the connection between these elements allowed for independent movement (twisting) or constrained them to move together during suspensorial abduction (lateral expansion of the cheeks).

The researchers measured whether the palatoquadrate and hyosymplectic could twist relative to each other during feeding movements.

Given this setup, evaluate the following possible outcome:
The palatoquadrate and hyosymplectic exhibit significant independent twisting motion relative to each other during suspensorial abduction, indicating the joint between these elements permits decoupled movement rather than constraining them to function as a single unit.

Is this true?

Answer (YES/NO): YES